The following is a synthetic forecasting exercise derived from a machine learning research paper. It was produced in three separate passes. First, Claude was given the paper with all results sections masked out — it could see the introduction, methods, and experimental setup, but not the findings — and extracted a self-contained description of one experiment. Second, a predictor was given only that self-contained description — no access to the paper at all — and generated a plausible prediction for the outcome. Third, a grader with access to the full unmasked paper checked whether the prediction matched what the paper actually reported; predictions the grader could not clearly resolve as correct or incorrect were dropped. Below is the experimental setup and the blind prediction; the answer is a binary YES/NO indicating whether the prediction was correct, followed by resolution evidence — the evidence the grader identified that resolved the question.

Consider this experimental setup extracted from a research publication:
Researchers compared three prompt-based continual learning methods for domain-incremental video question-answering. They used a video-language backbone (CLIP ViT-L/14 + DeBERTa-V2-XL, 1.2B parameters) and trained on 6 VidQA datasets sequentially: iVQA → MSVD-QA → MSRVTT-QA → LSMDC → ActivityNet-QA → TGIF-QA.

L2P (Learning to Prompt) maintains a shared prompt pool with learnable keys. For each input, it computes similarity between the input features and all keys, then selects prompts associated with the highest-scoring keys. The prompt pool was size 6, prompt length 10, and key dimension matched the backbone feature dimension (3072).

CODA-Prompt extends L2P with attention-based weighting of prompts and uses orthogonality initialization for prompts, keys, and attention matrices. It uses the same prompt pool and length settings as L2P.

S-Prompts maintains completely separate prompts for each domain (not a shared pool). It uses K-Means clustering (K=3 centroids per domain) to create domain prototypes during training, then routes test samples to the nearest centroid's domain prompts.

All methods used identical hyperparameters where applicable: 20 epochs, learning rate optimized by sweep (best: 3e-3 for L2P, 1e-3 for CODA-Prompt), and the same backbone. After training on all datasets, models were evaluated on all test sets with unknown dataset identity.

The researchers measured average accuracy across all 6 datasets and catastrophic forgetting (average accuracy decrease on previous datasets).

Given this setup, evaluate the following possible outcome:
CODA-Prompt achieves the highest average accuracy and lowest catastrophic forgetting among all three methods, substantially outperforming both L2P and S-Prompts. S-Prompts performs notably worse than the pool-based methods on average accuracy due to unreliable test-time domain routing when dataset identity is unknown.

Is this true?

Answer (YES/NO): NO